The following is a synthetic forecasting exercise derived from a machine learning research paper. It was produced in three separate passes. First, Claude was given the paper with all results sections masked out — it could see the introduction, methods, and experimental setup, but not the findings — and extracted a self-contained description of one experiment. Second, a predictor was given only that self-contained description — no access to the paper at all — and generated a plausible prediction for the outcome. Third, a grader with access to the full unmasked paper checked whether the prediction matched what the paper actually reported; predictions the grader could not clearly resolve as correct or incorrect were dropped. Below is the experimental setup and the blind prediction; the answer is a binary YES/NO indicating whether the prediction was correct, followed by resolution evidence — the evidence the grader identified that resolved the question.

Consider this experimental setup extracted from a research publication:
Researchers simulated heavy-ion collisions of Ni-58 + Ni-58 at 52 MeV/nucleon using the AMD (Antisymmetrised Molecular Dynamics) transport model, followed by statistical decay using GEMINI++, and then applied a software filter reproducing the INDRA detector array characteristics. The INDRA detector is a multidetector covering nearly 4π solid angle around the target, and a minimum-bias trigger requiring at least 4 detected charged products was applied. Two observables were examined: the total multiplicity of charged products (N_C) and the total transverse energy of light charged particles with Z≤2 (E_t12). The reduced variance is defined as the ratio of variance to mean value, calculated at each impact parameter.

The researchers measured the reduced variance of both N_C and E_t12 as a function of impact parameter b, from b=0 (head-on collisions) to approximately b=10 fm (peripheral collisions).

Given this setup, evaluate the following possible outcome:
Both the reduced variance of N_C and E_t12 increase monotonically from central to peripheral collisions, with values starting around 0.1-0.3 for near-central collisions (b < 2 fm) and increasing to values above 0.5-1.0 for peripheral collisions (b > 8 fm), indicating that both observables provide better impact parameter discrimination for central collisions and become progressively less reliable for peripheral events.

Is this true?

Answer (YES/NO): NO